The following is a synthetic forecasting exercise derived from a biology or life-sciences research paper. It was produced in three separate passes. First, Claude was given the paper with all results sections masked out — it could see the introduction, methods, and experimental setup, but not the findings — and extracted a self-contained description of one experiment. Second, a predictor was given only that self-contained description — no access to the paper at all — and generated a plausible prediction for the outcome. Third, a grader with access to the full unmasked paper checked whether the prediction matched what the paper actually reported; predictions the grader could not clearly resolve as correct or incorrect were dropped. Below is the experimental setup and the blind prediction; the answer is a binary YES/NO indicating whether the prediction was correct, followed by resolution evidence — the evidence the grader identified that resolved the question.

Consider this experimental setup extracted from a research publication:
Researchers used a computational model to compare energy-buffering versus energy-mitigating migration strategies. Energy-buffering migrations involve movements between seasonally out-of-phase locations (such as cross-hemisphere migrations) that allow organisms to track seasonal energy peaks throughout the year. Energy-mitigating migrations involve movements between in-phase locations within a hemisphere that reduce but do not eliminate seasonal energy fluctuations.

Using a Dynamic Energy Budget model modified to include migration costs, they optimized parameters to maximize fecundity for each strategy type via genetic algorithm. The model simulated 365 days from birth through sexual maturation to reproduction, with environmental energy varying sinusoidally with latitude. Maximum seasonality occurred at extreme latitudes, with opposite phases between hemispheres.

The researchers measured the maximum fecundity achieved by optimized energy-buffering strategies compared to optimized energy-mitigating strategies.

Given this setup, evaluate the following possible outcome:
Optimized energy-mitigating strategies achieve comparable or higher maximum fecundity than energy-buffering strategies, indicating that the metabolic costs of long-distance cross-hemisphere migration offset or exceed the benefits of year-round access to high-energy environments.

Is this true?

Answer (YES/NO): NO